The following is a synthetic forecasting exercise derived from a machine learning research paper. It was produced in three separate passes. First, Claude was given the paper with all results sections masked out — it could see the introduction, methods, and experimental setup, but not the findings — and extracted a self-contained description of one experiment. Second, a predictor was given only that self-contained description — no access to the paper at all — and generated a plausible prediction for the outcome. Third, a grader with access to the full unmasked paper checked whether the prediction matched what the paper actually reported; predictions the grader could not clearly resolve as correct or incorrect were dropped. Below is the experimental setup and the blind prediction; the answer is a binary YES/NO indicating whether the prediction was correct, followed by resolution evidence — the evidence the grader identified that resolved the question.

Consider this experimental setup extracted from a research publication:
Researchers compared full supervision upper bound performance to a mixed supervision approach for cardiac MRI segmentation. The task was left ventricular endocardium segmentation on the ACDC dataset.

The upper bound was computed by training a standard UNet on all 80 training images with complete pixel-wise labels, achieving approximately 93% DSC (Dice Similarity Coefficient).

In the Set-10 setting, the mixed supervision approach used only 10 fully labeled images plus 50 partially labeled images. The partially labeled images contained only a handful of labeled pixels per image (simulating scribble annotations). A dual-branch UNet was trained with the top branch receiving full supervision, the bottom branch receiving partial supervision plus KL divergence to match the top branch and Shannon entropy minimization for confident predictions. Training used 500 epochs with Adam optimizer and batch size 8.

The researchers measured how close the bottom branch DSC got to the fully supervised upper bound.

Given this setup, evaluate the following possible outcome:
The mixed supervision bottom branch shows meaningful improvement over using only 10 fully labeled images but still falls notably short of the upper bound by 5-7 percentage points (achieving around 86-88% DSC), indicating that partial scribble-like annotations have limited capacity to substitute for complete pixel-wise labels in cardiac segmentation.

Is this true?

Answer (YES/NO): YES